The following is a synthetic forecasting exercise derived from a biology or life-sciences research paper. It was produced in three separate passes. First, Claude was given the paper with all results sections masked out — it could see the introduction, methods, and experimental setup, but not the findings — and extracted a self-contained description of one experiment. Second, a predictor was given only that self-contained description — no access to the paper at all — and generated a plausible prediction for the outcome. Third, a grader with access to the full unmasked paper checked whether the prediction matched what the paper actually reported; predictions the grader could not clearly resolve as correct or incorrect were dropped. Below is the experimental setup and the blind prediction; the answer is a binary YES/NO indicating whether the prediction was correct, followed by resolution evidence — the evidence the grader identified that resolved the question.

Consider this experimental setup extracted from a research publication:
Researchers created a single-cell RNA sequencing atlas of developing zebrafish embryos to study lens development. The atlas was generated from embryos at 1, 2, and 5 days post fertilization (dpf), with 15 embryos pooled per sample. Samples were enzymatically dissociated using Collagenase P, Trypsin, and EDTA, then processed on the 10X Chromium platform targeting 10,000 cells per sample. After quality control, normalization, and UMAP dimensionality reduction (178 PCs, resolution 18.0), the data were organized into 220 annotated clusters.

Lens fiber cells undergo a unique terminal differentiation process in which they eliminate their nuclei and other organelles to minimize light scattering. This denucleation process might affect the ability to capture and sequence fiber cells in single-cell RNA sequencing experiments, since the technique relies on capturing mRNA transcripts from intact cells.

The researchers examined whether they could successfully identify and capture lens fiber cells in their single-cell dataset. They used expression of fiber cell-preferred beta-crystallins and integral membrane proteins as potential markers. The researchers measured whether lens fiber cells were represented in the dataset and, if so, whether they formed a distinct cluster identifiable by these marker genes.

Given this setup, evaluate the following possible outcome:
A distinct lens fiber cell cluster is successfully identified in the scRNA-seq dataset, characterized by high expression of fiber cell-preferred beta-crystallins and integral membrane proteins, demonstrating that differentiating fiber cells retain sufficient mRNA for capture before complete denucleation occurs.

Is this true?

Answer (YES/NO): YES